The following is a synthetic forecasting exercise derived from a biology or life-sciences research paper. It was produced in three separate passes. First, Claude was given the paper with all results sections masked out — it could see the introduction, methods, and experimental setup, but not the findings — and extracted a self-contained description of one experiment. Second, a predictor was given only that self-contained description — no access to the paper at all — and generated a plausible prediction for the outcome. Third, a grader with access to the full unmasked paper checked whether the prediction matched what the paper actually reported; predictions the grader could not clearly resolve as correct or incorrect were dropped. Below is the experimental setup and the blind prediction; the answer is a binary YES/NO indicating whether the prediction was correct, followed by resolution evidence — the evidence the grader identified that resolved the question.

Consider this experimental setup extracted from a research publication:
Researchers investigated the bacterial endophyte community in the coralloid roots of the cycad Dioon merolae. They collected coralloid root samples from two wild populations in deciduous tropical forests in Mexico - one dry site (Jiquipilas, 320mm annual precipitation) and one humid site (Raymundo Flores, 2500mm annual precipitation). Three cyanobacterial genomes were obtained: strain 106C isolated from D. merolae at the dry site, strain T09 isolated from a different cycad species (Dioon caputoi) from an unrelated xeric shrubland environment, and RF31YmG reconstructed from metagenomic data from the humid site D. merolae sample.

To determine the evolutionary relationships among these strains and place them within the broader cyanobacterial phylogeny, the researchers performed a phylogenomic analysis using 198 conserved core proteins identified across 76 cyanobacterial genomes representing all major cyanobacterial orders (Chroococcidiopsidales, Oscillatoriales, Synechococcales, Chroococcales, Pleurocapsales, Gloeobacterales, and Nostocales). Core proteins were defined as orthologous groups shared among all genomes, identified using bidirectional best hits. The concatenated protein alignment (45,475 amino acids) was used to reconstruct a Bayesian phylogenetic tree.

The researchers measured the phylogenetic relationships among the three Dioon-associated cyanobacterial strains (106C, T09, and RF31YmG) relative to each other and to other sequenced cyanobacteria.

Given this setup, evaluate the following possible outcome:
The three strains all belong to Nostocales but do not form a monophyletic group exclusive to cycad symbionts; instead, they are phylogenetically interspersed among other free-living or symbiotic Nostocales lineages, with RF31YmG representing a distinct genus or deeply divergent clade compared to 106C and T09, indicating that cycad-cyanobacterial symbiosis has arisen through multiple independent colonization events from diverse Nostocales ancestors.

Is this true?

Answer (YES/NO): NO